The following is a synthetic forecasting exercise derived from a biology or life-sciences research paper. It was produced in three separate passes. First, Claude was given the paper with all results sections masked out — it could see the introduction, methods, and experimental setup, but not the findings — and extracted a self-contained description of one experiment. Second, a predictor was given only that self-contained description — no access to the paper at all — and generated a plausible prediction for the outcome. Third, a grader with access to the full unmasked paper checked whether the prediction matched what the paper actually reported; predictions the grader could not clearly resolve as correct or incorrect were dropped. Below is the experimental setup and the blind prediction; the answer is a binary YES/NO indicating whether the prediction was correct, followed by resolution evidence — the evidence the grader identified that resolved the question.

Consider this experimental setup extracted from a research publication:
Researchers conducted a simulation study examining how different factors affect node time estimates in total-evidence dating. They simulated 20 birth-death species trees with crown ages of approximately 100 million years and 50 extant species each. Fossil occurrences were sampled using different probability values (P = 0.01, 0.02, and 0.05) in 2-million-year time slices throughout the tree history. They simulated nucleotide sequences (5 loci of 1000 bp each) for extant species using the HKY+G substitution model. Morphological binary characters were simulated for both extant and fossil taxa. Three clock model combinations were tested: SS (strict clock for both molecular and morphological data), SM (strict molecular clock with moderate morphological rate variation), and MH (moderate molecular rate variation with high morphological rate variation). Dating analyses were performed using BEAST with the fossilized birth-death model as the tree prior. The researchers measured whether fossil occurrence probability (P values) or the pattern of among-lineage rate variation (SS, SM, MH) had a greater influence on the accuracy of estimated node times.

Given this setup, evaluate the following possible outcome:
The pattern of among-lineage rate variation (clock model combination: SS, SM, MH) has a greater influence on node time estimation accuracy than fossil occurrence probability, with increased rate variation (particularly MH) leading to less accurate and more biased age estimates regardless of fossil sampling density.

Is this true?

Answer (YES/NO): NO